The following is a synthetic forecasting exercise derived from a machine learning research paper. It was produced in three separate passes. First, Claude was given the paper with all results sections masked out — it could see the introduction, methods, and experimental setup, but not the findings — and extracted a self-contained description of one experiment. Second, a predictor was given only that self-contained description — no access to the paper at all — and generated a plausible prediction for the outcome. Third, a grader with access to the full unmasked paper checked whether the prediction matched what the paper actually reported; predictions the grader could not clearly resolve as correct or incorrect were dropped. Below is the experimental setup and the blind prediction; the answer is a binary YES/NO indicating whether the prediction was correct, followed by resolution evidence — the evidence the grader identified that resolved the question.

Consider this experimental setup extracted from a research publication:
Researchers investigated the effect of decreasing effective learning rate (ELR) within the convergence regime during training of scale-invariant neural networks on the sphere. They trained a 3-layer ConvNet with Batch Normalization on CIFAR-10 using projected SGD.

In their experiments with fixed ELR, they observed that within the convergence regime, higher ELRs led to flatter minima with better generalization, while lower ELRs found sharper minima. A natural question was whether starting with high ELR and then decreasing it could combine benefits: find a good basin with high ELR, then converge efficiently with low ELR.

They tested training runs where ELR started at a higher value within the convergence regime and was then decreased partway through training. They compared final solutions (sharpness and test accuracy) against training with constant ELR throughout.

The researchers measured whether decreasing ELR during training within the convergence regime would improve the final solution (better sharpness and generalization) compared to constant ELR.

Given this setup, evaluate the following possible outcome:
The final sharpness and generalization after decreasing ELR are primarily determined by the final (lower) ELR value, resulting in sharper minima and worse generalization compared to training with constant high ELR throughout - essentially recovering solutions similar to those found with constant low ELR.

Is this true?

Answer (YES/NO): NO